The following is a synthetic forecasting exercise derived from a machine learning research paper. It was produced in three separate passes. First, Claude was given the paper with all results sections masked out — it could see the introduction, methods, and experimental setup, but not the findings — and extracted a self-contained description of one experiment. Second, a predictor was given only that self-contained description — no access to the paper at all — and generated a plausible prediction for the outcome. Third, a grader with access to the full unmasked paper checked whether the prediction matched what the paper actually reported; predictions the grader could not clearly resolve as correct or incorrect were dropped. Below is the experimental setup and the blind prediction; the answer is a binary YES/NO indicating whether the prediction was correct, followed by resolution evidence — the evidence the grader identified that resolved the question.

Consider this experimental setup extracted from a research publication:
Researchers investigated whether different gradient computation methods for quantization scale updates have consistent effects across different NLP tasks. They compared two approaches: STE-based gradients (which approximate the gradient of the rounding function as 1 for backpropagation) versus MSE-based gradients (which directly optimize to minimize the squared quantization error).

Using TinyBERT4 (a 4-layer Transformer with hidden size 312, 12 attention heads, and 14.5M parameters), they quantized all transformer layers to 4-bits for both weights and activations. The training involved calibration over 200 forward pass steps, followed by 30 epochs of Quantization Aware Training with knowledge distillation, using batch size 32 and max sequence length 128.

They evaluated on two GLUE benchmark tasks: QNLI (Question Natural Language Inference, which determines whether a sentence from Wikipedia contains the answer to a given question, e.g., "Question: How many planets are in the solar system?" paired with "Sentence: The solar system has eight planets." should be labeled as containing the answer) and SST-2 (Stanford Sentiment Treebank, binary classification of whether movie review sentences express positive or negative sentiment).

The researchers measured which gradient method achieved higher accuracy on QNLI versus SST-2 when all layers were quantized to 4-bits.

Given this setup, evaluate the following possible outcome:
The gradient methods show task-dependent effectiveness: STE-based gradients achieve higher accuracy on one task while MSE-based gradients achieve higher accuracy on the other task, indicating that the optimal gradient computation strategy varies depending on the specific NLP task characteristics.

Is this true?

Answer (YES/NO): YES